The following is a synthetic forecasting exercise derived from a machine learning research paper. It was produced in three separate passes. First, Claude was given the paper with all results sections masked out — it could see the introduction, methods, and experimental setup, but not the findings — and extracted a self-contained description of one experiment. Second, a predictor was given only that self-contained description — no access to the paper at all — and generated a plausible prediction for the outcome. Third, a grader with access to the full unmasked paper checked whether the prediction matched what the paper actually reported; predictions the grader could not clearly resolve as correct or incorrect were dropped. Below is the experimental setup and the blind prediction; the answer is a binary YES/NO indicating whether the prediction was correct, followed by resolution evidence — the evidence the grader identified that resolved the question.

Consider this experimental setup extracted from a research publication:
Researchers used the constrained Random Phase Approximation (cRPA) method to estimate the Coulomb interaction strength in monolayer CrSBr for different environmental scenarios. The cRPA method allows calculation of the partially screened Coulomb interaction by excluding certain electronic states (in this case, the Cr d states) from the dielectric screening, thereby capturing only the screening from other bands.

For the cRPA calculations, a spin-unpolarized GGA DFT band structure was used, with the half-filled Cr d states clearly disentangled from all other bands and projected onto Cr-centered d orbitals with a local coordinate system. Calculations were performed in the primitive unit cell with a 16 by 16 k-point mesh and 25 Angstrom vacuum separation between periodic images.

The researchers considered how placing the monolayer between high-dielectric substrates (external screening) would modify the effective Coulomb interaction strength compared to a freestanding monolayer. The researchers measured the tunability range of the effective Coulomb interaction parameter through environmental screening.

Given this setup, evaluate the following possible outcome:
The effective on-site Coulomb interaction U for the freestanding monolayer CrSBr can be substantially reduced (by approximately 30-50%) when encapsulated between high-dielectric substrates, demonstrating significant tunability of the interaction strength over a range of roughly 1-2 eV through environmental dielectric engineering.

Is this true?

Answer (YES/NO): YES